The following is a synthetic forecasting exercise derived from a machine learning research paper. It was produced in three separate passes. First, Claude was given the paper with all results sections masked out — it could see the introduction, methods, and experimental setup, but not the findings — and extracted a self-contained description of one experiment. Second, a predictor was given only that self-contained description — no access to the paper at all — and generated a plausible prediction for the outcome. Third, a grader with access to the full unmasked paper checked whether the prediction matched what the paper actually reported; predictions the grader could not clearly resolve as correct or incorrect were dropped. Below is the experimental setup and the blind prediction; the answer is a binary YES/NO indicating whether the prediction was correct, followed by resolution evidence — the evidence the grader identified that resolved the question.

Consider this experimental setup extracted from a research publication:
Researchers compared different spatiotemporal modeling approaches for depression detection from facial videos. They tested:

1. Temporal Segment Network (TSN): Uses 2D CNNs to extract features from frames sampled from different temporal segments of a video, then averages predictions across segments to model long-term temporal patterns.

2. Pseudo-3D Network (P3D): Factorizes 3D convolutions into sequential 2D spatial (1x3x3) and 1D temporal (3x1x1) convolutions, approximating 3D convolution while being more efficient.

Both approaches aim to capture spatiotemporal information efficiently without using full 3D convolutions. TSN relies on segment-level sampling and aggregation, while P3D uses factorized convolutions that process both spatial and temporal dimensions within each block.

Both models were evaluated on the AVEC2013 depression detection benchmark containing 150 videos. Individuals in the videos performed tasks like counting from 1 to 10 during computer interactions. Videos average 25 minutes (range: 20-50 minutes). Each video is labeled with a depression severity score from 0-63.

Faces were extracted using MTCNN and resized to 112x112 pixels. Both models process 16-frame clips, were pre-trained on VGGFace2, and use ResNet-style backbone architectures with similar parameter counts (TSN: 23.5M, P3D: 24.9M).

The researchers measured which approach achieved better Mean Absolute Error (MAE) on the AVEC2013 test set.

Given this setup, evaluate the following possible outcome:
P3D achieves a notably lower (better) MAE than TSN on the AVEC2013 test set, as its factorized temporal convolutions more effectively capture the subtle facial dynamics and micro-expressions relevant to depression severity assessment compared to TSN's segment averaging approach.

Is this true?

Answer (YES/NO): NO